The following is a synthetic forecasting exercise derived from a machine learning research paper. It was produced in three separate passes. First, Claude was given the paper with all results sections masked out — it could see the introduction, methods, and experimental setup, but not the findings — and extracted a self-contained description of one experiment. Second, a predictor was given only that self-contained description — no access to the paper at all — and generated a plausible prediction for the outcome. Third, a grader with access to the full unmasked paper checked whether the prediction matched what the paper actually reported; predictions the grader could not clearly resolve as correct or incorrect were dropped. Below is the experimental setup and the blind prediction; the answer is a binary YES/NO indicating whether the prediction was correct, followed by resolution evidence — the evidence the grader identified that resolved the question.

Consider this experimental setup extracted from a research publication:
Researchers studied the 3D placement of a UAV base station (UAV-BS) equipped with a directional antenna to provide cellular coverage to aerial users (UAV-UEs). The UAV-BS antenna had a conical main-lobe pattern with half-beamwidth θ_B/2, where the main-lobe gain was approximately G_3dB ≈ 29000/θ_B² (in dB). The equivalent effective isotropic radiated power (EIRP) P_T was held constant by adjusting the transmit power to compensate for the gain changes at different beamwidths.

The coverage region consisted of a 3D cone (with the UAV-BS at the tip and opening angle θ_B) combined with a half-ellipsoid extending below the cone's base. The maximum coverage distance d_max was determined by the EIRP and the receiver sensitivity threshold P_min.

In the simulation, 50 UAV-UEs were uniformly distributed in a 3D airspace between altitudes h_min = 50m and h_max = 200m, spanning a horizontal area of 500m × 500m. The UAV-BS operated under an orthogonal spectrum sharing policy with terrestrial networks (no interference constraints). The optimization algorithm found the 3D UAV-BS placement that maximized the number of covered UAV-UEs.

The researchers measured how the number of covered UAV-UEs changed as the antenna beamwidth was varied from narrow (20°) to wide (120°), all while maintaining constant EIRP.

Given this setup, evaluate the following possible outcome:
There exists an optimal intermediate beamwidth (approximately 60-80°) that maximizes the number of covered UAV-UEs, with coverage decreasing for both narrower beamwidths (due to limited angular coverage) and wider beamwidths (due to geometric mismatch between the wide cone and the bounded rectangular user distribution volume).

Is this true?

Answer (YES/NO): NO